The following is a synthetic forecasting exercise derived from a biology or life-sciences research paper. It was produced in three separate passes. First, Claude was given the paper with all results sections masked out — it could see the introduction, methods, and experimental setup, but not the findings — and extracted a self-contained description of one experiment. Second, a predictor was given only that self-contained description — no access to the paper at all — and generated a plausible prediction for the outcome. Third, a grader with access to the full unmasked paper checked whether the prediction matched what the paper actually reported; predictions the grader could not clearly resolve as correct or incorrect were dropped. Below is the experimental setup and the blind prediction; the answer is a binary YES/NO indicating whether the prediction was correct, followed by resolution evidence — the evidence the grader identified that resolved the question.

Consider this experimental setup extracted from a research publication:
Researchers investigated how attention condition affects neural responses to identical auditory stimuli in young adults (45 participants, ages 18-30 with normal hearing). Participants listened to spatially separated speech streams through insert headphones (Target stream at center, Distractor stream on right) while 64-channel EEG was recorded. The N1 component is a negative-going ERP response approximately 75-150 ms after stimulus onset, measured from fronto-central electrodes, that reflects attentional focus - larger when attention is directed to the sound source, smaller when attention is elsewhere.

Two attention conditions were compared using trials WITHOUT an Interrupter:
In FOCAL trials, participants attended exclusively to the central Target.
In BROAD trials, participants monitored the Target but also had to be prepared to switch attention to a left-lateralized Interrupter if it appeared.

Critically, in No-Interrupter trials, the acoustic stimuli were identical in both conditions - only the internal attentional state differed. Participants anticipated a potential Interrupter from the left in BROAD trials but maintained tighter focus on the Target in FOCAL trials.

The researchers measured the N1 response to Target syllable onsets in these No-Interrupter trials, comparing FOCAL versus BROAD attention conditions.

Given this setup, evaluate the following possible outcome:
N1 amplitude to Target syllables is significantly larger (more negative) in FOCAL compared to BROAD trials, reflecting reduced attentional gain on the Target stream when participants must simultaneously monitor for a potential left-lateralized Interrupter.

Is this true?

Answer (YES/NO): NO